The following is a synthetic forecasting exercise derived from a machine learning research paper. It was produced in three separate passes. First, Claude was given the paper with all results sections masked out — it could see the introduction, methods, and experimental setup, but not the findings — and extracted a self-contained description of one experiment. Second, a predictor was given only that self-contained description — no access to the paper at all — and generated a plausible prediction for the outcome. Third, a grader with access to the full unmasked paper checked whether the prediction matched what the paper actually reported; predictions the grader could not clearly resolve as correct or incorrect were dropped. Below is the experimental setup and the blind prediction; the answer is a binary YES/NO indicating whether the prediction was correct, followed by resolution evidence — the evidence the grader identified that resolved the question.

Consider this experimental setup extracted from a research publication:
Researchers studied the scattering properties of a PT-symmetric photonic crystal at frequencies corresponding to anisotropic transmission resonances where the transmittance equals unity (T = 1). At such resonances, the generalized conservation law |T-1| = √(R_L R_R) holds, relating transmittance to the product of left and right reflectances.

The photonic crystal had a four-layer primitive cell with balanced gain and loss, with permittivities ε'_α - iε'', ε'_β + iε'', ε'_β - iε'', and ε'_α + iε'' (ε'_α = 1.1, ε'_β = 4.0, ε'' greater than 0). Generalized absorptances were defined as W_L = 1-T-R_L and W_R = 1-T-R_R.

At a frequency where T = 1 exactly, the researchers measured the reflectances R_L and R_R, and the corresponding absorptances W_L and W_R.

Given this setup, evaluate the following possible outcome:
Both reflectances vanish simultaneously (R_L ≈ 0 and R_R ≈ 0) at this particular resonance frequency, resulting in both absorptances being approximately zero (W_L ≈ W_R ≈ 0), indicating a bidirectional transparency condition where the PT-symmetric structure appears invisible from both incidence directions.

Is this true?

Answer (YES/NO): NO